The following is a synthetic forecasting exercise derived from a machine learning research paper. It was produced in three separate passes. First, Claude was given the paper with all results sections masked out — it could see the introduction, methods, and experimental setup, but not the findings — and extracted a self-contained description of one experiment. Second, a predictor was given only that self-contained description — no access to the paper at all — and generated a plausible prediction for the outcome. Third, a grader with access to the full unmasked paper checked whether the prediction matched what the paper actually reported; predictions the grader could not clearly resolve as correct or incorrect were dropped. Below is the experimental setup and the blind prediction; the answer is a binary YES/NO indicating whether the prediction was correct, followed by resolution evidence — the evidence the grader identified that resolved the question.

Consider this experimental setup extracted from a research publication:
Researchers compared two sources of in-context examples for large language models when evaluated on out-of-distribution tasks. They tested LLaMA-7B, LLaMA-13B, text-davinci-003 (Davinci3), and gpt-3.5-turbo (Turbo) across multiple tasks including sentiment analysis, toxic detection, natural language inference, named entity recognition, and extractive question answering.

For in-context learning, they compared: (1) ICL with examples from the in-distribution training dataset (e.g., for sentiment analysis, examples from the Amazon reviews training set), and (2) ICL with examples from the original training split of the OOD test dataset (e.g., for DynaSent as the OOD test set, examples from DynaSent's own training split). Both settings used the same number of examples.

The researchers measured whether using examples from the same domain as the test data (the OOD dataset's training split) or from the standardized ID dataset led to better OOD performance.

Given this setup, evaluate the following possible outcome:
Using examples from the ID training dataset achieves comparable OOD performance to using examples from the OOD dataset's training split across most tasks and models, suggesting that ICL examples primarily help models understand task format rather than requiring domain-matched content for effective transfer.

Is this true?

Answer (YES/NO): NO